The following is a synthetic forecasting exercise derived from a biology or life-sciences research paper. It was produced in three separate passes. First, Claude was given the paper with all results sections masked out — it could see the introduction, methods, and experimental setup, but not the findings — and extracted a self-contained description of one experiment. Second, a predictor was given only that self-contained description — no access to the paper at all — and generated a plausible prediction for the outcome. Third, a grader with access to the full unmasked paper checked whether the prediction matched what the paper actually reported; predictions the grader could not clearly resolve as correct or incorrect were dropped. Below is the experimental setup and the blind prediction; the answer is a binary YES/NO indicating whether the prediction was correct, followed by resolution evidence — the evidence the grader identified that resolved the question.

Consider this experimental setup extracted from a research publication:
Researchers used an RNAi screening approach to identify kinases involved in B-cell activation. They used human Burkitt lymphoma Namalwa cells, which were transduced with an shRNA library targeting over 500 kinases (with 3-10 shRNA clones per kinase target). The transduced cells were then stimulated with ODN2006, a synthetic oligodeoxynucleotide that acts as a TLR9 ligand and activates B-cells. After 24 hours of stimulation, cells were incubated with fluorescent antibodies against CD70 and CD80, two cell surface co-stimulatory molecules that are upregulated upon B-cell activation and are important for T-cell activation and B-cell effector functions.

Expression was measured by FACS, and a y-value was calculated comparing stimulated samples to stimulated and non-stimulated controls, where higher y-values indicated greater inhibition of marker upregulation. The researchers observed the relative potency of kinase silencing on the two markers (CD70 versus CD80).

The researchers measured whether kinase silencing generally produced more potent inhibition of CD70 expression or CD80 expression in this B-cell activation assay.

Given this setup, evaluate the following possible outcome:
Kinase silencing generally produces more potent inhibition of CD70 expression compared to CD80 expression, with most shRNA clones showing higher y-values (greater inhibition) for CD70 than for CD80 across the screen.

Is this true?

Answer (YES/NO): YES